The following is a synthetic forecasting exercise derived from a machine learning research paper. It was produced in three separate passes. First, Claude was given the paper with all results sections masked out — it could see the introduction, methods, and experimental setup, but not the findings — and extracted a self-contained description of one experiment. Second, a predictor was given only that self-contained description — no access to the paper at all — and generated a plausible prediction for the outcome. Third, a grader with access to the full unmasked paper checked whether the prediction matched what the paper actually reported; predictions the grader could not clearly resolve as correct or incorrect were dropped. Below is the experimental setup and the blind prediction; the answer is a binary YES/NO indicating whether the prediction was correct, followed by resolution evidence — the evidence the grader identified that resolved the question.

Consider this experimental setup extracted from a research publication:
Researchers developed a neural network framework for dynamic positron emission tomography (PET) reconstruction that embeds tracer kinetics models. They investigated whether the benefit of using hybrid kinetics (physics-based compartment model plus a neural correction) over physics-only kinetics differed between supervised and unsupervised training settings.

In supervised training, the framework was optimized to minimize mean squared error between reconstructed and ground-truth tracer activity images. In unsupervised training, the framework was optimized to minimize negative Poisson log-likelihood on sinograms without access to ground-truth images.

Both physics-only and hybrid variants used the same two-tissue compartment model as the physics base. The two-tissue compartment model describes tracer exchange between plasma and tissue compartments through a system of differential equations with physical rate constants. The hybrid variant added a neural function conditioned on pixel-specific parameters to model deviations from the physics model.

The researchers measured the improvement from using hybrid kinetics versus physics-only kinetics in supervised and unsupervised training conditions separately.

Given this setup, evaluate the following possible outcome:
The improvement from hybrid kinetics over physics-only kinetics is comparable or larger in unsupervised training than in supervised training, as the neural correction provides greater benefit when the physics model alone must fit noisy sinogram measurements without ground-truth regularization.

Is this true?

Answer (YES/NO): YES